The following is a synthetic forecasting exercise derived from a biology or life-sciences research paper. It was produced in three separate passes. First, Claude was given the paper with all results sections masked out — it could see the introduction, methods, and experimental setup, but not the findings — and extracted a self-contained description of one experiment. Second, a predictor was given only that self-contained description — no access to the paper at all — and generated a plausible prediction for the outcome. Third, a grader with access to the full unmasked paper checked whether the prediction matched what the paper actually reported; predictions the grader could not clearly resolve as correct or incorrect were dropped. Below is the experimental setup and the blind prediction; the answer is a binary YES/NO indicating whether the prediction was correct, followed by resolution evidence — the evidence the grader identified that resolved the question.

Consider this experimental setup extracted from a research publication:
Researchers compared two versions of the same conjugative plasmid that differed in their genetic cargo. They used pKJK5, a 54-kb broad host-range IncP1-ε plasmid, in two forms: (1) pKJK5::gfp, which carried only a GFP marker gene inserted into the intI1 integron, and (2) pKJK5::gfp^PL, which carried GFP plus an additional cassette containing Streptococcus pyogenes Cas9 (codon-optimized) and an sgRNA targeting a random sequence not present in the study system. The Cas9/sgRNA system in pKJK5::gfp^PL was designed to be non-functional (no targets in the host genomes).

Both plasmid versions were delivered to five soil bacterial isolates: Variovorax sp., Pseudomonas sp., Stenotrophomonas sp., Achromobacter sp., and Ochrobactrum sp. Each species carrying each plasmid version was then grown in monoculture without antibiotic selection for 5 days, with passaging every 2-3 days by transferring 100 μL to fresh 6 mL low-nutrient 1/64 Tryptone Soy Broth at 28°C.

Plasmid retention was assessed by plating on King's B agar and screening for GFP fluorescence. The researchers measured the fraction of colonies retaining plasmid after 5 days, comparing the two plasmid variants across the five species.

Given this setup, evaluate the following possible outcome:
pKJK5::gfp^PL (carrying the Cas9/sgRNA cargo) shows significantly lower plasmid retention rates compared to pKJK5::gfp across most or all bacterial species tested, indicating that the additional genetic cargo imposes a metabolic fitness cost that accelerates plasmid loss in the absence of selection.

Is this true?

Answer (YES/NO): NO